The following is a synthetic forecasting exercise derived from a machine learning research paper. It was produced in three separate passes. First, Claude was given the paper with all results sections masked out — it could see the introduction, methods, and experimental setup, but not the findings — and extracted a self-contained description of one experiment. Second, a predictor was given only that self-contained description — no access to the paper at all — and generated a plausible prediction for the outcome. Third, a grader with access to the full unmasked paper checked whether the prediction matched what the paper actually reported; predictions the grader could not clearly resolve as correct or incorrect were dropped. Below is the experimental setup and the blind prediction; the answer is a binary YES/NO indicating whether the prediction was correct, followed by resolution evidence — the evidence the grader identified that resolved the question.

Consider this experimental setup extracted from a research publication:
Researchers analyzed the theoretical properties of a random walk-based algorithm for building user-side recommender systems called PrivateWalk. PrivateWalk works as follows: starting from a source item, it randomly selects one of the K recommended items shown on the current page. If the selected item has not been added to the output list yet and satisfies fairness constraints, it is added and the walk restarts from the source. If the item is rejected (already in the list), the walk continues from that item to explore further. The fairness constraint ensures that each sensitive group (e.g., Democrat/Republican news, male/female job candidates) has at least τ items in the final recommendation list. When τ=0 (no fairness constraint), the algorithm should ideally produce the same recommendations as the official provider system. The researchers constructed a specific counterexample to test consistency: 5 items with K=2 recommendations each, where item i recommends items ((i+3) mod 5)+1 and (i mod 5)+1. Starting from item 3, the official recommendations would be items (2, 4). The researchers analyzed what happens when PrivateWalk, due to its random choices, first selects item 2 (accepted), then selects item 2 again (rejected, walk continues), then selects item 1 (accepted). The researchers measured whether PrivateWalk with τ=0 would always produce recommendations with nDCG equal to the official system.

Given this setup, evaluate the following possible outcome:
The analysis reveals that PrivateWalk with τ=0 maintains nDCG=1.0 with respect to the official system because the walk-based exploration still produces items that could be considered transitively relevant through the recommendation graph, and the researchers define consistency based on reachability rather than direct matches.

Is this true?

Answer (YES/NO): NO